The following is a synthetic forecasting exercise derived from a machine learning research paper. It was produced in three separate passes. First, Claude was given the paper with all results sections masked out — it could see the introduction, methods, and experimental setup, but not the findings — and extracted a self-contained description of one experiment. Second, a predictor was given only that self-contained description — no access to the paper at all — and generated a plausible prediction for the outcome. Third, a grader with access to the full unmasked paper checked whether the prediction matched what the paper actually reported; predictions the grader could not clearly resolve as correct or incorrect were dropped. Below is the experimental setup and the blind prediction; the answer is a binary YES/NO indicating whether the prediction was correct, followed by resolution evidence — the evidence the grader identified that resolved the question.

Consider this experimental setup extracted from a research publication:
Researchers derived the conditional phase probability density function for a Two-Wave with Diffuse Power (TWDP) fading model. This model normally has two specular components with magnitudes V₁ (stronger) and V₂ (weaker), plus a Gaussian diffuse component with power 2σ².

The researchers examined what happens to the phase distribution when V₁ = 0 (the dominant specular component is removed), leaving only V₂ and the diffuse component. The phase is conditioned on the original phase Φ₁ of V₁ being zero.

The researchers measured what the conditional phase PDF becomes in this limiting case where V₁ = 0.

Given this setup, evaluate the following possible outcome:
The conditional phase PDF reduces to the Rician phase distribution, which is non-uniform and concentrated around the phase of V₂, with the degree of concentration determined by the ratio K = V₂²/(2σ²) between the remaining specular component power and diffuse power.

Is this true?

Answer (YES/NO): NO